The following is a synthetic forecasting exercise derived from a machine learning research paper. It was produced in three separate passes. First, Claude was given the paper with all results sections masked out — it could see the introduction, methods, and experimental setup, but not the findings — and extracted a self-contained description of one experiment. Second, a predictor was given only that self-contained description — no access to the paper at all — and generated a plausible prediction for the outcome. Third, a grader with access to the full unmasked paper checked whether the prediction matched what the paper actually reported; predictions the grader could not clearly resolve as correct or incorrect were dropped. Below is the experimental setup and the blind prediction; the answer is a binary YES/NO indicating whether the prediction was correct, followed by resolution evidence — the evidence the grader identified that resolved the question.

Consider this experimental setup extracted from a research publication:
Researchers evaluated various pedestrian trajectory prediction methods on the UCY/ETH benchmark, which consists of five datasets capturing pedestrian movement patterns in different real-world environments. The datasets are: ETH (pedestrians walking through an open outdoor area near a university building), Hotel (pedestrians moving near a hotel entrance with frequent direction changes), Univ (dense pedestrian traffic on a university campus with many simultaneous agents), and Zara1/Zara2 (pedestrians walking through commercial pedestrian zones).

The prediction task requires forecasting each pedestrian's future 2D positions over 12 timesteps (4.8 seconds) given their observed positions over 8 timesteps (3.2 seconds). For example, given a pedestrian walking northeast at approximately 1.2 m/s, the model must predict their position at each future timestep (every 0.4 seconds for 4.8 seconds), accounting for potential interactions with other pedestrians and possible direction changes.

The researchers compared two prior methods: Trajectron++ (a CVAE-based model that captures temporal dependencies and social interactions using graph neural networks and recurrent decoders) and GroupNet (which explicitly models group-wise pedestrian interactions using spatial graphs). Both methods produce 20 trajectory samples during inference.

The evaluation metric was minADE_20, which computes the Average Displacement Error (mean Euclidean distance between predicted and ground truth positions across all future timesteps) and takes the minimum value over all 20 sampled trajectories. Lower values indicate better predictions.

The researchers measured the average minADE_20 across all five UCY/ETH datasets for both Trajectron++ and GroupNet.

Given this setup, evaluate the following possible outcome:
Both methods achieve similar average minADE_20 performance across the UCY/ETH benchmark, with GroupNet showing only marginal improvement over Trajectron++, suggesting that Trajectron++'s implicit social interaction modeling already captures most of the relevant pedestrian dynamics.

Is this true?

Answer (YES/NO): NO